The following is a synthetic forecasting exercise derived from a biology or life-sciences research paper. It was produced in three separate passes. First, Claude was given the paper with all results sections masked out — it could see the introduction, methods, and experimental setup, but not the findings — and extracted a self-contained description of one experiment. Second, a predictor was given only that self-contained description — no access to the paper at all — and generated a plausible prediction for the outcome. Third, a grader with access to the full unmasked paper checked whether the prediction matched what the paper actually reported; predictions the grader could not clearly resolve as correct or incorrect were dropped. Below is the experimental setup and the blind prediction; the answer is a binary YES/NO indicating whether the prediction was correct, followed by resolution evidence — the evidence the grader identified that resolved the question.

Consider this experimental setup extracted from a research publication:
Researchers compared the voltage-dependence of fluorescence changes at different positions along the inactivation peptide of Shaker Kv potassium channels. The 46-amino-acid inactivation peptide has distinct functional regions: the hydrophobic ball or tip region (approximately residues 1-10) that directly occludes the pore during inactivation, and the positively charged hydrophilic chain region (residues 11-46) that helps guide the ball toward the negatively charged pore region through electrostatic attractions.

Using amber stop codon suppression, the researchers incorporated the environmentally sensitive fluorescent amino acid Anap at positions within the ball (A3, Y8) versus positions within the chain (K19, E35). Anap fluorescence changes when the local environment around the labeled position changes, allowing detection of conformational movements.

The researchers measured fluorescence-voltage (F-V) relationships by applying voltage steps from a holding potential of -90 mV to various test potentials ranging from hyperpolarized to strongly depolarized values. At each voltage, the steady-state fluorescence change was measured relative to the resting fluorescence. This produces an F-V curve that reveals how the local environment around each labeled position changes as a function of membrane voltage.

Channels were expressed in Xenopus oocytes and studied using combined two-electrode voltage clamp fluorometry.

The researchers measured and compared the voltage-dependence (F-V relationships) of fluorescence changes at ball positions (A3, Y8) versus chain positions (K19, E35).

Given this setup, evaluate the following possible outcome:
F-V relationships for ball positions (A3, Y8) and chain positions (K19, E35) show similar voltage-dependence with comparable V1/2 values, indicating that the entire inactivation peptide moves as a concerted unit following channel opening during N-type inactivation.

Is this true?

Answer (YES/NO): NO